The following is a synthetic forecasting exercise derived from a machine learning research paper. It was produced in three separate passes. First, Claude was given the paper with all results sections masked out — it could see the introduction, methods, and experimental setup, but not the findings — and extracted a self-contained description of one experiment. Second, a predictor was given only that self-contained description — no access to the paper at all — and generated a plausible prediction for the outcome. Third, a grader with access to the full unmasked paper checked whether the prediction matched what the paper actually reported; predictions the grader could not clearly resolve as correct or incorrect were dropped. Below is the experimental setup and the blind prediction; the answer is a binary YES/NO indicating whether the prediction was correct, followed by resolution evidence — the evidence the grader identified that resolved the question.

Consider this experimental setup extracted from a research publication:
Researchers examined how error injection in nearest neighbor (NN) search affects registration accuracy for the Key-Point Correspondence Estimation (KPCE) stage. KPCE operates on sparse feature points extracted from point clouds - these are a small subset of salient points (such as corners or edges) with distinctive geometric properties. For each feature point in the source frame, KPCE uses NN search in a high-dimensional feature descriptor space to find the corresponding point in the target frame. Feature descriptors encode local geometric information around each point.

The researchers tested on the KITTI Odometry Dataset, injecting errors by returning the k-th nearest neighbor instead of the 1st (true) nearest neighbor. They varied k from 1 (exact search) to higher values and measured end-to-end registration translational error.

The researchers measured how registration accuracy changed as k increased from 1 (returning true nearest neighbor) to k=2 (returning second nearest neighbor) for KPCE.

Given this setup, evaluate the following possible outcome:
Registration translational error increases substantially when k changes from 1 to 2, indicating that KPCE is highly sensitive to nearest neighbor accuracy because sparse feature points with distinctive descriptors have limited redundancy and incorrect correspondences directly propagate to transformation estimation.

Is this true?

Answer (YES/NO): YES